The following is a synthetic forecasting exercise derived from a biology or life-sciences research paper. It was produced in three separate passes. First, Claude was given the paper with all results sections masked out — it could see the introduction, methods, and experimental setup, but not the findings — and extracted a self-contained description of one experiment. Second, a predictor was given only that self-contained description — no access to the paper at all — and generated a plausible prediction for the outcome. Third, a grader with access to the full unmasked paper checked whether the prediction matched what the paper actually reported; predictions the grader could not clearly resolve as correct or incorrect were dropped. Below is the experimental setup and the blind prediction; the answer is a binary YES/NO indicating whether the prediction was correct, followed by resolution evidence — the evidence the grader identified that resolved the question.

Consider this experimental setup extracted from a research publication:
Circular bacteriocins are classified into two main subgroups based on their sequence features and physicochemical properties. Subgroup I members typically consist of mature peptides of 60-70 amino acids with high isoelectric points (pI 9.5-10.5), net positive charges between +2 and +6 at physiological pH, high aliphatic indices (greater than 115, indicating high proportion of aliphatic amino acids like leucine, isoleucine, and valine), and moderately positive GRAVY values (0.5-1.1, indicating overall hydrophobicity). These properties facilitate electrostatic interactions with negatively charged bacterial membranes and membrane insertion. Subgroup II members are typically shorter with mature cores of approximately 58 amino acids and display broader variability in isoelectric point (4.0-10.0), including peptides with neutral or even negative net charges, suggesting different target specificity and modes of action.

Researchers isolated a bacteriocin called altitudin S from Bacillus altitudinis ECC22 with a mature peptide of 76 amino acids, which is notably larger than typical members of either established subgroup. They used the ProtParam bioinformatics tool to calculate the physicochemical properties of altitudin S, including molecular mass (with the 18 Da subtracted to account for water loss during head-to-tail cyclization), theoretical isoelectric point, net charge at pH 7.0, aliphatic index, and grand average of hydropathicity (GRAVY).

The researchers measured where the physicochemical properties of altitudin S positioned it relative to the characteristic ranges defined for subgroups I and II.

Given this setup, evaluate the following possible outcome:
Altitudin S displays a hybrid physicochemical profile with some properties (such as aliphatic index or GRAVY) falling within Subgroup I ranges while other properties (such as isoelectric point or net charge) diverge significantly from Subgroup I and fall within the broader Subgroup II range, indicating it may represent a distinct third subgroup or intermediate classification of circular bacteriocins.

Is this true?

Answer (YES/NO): NO